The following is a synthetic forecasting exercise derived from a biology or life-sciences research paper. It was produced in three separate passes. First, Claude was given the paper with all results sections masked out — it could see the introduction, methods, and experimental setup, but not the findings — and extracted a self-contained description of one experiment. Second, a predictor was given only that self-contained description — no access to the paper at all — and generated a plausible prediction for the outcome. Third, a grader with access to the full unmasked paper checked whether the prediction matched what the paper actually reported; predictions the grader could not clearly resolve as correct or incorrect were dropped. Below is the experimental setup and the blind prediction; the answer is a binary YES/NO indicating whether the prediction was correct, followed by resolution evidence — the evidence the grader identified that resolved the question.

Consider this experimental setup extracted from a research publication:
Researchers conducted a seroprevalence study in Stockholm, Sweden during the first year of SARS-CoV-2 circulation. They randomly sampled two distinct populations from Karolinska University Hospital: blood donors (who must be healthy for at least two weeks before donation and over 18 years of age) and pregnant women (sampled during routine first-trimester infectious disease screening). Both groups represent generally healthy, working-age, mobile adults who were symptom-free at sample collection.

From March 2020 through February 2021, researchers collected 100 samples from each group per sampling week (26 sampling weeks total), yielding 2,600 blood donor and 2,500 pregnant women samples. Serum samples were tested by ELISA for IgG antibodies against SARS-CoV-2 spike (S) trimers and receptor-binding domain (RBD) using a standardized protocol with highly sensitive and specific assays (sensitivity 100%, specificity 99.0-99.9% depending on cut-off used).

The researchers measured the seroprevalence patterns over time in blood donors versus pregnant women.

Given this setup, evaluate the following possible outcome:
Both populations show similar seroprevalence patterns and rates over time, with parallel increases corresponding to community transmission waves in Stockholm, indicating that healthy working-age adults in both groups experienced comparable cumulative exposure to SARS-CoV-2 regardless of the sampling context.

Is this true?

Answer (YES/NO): YES